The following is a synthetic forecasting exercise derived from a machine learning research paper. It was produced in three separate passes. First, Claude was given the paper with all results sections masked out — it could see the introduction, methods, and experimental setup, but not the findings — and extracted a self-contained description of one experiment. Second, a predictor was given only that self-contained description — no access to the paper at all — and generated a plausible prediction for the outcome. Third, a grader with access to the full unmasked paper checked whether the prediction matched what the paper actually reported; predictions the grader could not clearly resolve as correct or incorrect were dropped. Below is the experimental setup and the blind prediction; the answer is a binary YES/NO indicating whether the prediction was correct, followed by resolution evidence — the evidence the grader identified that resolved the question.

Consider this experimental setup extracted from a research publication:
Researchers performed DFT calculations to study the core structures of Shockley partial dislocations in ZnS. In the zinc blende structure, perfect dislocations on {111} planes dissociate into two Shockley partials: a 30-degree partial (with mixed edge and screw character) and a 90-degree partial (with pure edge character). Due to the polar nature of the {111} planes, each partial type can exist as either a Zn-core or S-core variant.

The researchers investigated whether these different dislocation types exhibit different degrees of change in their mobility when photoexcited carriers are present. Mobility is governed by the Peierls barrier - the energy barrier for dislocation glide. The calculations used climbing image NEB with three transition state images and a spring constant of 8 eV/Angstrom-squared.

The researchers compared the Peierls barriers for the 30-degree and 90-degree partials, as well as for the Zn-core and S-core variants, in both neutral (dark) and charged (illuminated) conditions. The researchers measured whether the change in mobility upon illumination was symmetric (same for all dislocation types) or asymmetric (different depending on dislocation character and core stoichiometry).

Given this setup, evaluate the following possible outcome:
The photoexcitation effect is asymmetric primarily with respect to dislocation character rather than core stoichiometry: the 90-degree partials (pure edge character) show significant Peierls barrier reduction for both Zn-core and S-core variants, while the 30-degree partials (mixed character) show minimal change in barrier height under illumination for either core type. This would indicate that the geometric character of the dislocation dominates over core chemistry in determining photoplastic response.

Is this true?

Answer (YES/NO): NO